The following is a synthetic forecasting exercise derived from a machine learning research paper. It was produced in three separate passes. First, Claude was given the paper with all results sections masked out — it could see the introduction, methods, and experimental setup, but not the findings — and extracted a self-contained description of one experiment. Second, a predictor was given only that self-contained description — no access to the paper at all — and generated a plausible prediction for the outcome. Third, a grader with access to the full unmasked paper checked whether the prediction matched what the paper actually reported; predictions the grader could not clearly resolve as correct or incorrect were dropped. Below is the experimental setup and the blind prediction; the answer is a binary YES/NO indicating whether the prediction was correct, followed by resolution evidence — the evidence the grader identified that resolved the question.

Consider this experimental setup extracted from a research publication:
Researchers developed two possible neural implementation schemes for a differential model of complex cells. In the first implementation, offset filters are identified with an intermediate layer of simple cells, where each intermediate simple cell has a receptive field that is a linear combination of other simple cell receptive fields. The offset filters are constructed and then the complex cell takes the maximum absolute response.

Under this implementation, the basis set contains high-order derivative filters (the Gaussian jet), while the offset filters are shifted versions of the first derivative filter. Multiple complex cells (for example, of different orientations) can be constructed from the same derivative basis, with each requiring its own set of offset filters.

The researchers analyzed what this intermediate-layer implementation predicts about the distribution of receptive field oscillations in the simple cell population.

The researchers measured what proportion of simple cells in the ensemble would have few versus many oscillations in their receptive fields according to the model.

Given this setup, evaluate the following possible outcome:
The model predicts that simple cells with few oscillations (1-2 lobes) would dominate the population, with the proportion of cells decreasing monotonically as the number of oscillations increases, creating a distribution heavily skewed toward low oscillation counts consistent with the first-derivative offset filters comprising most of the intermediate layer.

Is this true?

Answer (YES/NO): YES